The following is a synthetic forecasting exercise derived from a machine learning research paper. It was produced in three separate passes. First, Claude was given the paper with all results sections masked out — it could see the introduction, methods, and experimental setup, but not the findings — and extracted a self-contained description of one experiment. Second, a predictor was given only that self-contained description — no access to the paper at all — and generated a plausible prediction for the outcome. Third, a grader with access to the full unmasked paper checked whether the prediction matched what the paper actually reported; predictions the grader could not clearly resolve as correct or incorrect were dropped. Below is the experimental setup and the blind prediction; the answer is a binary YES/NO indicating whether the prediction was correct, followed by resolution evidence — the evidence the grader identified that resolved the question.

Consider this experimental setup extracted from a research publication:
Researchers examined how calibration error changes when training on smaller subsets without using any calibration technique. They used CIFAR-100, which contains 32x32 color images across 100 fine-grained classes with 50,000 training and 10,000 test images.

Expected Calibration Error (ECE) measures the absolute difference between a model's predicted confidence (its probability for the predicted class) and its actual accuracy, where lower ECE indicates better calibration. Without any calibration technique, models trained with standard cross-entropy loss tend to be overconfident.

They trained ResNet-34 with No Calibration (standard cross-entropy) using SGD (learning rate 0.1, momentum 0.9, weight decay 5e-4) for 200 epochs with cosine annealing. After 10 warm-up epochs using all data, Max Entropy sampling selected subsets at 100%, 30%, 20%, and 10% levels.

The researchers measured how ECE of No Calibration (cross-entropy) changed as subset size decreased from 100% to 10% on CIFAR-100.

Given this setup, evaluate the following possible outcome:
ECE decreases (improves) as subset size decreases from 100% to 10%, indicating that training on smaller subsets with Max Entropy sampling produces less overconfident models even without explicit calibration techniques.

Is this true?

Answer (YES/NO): NO